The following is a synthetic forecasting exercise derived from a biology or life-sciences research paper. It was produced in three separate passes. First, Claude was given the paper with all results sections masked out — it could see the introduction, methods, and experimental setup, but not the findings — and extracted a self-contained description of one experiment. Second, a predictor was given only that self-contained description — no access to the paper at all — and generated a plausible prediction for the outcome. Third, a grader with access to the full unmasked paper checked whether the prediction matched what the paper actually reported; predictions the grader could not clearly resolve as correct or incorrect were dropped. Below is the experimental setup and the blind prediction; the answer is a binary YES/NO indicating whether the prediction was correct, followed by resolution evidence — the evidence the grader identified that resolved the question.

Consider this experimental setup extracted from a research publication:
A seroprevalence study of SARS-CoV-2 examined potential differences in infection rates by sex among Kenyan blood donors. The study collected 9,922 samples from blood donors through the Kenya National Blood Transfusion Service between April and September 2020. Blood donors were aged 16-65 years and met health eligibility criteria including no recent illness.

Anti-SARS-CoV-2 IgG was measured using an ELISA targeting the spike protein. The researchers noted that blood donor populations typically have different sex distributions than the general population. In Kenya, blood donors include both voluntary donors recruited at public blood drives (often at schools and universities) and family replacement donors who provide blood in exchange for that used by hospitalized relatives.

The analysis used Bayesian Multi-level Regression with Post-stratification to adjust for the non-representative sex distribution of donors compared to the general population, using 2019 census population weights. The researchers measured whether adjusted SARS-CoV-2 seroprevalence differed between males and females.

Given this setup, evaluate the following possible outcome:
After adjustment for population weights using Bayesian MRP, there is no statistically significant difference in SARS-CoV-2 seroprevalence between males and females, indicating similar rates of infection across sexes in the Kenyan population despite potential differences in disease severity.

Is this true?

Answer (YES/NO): YES